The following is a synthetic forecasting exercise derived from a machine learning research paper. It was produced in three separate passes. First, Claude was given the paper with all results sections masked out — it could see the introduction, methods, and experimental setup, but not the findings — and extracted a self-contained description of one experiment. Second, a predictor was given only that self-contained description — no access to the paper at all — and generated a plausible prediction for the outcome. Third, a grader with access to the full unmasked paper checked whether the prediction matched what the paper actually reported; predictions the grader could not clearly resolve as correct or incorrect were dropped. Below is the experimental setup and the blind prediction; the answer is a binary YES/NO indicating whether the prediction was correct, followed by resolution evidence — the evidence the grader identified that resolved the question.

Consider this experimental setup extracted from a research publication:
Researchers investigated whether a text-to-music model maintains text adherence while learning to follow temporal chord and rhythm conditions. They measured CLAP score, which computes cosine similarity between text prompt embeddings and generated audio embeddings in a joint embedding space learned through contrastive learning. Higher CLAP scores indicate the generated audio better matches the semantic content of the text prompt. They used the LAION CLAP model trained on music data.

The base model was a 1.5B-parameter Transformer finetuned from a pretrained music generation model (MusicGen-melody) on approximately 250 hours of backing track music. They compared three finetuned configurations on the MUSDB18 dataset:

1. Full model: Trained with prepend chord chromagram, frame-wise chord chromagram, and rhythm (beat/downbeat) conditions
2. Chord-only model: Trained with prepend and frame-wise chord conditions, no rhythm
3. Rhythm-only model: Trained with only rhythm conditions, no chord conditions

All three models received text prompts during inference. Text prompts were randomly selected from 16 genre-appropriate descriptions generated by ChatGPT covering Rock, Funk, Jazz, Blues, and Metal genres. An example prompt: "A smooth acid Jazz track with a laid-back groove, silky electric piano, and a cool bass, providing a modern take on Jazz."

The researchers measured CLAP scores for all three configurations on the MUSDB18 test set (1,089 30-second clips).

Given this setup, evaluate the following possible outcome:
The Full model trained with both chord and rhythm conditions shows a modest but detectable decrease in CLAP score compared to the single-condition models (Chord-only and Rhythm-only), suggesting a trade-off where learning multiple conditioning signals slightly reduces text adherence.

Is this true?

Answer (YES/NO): NO